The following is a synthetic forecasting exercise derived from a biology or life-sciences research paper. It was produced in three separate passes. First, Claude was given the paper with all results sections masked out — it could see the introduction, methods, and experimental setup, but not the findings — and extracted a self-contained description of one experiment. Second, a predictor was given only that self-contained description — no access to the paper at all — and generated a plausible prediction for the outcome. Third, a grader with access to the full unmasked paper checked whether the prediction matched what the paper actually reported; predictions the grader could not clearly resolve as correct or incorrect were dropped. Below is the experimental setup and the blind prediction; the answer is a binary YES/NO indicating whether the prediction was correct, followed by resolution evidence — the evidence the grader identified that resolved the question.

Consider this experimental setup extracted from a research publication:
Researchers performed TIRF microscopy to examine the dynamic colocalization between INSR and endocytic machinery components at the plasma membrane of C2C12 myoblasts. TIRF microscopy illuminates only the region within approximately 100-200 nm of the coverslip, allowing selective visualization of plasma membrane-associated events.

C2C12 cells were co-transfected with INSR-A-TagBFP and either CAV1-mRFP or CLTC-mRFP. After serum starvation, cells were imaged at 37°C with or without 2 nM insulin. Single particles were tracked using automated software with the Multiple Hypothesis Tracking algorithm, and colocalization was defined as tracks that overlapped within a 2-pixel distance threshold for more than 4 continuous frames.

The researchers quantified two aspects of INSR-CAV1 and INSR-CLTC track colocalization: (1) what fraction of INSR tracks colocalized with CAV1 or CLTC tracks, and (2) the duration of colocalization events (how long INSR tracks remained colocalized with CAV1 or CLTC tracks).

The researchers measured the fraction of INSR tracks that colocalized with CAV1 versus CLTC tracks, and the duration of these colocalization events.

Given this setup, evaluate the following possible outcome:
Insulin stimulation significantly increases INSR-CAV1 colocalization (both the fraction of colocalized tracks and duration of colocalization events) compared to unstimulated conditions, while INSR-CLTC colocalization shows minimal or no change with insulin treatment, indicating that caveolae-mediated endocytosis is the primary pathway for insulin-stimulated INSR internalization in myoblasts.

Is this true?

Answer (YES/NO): NO